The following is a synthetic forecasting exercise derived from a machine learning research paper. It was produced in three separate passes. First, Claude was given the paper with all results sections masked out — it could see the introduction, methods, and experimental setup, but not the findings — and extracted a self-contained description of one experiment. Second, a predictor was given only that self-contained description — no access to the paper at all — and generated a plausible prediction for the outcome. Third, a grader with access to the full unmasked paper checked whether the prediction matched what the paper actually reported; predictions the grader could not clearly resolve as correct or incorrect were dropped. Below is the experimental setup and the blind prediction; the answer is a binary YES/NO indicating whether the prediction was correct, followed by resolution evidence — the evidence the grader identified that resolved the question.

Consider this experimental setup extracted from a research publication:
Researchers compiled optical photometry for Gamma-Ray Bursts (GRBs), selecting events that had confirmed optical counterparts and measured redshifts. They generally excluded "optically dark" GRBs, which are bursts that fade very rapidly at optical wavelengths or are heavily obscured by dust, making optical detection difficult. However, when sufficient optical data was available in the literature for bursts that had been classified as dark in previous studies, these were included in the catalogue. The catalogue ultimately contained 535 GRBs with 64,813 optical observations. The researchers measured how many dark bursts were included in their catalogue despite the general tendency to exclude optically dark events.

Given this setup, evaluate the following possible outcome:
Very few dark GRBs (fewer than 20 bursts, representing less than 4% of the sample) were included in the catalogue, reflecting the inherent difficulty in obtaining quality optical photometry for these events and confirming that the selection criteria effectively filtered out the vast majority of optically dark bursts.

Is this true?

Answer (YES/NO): NO